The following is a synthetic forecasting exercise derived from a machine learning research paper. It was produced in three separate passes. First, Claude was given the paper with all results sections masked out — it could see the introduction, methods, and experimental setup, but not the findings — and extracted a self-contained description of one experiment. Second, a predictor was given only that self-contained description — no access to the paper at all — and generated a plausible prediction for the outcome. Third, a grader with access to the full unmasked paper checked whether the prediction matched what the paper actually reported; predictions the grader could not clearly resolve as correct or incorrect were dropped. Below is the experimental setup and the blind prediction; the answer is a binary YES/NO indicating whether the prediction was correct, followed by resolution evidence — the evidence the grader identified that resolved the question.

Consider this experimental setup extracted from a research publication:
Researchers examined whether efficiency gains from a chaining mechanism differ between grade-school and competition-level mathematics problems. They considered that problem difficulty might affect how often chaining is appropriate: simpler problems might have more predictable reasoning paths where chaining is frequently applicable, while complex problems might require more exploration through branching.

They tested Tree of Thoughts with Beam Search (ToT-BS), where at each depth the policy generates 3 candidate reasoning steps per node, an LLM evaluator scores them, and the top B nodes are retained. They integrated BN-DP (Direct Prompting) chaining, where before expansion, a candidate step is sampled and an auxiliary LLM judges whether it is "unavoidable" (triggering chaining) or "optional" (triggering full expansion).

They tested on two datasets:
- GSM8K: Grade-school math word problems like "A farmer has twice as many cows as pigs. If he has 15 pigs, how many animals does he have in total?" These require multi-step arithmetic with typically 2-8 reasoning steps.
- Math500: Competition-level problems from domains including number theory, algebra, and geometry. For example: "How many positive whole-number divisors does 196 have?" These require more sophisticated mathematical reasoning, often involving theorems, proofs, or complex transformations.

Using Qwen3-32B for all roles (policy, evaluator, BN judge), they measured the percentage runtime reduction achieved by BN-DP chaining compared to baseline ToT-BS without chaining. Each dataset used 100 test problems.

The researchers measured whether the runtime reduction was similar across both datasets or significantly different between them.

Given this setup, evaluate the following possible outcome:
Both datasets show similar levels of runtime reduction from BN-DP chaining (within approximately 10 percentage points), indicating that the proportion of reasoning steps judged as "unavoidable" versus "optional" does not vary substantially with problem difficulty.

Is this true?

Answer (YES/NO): YES